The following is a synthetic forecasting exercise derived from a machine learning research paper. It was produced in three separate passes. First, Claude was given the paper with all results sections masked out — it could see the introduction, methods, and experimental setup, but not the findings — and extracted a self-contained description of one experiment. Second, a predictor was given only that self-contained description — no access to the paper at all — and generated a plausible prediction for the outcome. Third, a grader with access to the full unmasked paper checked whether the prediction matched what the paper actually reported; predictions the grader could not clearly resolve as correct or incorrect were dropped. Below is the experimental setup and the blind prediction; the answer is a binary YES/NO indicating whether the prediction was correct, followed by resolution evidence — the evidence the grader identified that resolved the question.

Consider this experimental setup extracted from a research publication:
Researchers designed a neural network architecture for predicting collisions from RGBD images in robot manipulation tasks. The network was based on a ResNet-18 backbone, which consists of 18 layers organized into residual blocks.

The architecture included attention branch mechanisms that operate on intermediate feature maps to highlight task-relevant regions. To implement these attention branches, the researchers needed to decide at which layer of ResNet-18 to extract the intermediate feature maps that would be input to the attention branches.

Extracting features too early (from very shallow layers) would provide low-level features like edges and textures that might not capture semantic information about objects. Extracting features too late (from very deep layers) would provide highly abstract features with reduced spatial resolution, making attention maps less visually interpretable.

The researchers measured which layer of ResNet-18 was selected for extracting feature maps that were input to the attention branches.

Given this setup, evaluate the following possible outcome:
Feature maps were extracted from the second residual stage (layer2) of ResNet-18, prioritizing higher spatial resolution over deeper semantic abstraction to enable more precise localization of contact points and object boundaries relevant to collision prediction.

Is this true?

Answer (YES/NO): NO